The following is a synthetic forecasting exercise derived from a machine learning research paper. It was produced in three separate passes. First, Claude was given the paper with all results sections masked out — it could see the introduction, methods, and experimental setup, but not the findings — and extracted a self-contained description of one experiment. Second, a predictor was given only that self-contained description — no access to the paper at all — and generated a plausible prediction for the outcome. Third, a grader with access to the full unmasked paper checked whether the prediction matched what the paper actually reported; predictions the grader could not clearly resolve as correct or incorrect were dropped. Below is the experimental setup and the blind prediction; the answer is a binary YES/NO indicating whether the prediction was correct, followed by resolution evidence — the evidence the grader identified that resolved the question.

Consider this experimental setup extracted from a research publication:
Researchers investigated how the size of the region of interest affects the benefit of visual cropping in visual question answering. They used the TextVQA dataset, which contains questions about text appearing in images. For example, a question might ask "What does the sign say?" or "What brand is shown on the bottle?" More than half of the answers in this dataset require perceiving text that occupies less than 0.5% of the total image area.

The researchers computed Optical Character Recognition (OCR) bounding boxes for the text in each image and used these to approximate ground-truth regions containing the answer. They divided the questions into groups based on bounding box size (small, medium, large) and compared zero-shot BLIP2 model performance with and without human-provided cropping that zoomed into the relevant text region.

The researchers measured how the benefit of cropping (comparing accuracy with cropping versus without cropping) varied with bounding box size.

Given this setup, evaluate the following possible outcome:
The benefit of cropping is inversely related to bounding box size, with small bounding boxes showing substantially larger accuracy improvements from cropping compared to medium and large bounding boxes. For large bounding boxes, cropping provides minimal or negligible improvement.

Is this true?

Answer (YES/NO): NO